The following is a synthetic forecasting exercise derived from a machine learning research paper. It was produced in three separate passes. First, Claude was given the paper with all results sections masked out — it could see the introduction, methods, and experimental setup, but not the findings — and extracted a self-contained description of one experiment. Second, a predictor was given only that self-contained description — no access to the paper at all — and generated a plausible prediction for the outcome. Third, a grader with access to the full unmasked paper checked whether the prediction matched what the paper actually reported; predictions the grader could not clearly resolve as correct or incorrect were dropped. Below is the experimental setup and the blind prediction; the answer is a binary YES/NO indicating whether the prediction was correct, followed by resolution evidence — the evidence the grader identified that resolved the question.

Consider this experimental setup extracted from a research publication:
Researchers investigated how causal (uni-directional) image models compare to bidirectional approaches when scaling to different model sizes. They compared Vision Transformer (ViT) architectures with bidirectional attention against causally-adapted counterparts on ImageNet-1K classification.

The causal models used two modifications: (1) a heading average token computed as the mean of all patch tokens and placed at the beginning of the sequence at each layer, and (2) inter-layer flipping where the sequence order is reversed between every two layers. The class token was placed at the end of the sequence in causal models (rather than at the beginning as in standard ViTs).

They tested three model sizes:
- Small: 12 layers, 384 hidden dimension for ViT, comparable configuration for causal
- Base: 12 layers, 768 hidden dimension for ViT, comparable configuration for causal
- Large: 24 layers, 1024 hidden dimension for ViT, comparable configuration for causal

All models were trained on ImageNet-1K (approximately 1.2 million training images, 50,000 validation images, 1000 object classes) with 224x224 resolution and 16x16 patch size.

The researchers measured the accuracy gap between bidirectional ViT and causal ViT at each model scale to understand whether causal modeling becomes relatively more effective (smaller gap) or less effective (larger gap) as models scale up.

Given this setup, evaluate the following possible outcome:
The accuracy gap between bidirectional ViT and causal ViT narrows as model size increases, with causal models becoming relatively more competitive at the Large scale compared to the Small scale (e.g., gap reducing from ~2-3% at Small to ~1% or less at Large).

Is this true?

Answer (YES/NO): NO